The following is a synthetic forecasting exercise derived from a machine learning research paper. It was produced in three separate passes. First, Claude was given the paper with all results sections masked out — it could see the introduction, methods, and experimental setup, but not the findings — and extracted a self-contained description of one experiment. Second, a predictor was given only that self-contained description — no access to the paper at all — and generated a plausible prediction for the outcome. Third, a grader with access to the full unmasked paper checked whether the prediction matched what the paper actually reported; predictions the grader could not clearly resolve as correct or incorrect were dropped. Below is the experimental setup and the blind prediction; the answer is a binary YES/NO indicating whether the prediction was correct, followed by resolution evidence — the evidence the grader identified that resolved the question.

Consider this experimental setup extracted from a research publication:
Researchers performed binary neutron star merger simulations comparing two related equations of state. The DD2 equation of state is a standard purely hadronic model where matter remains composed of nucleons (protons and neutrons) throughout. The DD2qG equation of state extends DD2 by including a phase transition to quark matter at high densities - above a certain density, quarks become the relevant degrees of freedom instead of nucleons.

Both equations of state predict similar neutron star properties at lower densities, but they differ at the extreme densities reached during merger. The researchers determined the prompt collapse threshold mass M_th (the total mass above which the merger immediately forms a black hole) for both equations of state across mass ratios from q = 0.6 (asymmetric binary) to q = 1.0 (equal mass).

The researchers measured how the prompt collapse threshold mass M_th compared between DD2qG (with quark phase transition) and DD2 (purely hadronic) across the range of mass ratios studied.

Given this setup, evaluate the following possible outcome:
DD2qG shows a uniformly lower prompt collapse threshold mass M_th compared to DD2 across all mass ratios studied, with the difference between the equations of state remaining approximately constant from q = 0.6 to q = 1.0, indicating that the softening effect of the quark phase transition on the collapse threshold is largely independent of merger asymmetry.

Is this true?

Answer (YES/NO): NO